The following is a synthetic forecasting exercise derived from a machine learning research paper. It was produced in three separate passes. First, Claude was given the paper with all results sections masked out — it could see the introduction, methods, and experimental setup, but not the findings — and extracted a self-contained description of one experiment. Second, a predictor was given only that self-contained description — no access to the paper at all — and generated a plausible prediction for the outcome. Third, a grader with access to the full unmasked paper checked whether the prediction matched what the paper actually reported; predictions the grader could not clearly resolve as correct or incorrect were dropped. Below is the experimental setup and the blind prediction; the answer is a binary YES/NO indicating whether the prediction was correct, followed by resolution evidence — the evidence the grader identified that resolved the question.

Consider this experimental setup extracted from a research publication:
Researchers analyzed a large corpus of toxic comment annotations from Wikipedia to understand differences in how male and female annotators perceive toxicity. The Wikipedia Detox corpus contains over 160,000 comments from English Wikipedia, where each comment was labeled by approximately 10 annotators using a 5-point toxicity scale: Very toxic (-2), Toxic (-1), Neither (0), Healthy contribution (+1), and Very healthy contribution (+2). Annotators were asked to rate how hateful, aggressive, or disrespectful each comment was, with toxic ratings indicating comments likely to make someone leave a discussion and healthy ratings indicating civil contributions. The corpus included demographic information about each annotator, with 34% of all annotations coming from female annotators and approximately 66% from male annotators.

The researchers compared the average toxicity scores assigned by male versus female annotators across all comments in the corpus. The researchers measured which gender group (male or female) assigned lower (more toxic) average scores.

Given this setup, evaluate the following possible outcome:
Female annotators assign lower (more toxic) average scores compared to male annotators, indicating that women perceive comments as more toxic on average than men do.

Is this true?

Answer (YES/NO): YES